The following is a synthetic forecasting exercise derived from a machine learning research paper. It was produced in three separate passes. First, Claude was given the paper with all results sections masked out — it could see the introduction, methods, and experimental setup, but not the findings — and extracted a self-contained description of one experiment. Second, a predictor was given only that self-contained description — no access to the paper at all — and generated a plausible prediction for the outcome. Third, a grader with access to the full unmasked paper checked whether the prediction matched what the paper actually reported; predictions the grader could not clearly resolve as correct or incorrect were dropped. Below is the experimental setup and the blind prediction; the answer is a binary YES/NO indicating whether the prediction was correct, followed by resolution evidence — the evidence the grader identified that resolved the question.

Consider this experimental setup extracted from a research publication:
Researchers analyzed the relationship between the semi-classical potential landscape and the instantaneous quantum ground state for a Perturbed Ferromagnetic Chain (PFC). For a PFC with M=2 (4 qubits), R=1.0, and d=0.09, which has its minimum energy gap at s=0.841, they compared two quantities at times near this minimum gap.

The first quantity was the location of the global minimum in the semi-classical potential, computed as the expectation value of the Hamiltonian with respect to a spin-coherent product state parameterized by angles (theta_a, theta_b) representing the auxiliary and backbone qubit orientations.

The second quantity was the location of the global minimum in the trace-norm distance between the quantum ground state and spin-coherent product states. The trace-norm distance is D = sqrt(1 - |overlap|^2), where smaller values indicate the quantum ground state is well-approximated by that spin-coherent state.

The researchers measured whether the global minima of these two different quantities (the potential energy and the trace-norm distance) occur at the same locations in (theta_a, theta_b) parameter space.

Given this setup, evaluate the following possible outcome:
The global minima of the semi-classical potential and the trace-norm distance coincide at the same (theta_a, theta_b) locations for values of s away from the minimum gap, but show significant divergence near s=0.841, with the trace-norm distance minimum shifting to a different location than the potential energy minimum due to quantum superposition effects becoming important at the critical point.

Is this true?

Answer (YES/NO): NO